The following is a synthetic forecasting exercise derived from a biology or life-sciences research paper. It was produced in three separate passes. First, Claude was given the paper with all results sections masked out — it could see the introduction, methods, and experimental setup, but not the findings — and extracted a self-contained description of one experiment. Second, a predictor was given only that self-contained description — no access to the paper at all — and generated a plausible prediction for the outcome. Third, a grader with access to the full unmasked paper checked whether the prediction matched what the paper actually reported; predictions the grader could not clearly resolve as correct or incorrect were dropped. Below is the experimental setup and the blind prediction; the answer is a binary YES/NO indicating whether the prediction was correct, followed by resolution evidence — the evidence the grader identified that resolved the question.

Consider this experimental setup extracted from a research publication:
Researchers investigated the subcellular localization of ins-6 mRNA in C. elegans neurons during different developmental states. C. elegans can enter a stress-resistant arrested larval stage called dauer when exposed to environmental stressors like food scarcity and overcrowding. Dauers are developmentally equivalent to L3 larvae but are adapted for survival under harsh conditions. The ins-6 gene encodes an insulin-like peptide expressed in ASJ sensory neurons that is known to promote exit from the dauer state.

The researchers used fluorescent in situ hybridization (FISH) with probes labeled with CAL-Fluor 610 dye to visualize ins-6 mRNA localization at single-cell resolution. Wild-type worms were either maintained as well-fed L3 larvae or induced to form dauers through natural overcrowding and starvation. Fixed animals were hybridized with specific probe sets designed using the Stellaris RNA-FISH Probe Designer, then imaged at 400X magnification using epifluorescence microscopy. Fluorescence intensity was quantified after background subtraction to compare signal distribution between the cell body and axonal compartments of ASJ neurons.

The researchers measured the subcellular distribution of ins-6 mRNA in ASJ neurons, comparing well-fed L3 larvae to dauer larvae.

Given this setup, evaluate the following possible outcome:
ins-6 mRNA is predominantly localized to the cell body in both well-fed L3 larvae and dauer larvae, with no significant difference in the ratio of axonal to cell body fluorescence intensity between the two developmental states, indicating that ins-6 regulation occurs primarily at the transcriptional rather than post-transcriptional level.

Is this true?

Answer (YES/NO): NO